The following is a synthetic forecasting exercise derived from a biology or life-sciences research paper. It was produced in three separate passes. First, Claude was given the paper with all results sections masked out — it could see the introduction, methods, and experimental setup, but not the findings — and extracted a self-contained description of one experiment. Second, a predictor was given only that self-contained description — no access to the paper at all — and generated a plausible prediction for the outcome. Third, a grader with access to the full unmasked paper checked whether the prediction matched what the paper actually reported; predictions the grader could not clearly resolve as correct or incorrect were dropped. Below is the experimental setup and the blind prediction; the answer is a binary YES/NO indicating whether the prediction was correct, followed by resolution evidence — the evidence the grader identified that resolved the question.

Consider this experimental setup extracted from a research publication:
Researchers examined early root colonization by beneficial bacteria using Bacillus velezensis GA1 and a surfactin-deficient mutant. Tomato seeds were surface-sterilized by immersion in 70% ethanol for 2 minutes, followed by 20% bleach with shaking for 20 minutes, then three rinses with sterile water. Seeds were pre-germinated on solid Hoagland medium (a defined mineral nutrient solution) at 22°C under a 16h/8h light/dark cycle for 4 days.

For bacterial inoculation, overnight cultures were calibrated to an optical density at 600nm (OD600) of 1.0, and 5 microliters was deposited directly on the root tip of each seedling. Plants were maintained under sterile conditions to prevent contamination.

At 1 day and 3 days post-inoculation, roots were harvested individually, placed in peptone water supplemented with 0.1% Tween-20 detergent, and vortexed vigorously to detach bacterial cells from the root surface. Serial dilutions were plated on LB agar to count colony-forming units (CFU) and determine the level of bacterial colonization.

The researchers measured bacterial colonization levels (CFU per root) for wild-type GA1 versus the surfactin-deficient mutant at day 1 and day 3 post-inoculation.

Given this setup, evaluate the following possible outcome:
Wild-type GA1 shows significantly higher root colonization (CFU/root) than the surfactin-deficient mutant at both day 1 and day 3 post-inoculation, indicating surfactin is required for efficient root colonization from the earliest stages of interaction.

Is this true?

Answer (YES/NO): NO